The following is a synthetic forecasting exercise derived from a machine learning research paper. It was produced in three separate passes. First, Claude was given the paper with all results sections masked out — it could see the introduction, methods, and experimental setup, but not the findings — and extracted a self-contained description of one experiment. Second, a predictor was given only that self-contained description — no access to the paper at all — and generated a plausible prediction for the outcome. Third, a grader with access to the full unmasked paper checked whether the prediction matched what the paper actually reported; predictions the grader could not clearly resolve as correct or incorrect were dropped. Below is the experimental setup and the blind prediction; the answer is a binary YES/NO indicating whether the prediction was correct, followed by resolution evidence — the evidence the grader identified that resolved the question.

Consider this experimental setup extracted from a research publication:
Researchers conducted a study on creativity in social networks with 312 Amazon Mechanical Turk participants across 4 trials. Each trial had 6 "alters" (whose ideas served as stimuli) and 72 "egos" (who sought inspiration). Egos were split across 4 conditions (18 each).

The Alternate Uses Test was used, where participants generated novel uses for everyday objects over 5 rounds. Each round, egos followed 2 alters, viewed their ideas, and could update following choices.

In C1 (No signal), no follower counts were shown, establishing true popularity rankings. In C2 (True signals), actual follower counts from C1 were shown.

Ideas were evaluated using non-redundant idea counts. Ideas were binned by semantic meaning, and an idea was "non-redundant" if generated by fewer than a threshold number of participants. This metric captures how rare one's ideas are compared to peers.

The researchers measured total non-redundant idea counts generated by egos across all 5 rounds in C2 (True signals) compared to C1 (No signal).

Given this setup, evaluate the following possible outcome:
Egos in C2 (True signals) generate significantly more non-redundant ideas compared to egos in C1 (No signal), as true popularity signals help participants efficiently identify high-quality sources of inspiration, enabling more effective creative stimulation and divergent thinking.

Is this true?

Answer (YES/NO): NO